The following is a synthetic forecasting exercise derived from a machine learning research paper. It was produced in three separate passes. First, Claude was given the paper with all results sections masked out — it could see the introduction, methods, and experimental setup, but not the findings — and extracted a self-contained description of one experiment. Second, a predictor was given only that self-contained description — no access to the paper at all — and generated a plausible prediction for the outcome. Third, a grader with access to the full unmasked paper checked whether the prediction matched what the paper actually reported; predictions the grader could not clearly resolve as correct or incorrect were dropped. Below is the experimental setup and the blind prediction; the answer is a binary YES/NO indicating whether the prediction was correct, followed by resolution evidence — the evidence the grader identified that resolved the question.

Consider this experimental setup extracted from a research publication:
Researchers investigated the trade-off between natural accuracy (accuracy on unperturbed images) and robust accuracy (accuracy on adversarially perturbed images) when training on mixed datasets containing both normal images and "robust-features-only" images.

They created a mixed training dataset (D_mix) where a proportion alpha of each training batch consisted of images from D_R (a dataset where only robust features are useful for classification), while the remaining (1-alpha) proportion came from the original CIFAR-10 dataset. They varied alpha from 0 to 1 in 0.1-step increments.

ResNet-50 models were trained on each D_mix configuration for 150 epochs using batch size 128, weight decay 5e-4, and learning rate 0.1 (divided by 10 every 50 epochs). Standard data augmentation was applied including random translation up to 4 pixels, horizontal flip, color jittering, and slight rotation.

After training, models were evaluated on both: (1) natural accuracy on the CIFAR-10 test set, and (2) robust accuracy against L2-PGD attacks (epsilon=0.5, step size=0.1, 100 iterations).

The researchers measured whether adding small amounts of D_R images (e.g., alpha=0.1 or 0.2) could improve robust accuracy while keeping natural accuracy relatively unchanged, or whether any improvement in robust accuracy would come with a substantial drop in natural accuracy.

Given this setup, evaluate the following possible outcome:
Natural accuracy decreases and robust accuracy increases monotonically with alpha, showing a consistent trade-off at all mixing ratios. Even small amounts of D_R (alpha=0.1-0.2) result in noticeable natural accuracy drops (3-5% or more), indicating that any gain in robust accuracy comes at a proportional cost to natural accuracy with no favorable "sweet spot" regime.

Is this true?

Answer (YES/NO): NO